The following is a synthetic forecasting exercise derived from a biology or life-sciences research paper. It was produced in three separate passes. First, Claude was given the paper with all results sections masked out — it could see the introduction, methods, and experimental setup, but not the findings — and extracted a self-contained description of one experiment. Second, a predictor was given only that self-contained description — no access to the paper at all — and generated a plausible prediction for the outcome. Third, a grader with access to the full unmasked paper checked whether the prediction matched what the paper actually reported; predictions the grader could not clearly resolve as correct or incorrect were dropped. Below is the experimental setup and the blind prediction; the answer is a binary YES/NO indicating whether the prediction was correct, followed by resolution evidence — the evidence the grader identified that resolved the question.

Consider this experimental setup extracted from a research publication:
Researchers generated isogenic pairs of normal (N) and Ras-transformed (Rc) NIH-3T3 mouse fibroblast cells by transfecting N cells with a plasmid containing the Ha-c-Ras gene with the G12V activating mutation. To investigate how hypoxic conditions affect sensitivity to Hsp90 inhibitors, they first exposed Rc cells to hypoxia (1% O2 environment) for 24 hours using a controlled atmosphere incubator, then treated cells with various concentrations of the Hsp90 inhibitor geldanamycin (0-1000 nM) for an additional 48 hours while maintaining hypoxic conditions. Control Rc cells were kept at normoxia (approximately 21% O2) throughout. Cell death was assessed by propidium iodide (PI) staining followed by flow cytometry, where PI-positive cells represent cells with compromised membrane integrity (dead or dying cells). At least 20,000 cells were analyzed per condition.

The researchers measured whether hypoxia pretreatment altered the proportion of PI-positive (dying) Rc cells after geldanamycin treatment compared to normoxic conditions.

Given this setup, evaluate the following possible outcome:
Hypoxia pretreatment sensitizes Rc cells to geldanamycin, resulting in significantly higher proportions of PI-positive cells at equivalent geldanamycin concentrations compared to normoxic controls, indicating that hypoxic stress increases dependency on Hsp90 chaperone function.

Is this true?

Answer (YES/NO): NO